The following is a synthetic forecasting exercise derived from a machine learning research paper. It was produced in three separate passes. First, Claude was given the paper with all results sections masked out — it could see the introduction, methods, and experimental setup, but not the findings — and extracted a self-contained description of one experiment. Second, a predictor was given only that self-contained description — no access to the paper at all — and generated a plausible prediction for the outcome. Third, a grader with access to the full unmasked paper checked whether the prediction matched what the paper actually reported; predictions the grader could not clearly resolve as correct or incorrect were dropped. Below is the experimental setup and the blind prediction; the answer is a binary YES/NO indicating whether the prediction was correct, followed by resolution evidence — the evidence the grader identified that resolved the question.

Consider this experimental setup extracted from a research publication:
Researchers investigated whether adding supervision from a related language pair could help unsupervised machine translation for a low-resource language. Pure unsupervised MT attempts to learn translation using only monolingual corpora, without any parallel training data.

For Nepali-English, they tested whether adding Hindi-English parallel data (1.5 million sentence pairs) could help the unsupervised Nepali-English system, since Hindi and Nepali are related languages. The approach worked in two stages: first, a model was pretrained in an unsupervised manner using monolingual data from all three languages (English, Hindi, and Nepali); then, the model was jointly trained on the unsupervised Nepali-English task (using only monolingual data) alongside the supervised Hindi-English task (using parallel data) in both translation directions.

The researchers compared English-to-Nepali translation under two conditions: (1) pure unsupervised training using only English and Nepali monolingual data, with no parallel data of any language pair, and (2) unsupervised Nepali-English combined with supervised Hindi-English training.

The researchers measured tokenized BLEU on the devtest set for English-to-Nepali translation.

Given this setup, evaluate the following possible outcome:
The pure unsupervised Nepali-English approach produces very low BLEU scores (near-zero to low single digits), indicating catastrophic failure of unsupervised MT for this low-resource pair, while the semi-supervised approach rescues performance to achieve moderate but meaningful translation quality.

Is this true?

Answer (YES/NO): YES